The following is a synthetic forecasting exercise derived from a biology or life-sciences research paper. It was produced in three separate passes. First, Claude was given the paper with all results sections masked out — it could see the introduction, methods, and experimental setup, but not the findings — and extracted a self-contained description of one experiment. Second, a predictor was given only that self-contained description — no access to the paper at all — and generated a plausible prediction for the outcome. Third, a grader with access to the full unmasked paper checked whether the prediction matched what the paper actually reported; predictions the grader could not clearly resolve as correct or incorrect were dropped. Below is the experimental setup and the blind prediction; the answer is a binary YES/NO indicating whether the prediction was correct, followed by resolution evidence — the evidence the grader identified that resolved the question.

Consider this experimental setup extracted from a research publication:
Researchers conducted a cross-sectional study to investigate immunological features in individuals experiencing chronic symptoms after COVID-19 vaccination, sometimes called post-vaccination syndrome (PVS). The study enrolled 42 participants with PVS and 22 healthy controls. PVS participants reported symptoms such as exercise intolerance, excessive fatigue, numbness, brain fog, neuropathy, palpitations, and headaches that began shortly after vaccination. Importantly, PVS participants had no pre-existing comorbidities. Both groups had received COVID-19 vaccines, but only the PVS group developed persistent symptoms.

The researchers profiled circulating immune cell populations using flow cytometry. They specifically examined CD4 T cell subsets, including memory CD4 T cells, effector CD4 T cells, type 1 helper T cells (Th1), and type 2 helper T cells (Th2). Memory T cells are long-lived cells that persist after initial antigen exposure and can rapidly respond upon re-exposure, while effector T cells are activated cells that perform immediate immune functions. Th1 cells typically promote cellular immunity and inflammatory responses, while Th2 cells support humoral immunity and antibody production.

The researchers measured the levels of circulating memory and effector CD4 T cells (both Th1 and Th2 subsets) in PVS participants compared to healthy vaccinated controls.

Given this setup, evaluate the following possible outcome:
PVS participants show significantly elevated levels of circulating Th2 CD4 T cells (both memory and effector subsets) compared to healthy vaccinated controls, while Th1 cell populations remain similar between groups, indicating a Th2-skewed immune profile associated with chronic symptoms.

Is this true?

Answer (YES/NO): NO